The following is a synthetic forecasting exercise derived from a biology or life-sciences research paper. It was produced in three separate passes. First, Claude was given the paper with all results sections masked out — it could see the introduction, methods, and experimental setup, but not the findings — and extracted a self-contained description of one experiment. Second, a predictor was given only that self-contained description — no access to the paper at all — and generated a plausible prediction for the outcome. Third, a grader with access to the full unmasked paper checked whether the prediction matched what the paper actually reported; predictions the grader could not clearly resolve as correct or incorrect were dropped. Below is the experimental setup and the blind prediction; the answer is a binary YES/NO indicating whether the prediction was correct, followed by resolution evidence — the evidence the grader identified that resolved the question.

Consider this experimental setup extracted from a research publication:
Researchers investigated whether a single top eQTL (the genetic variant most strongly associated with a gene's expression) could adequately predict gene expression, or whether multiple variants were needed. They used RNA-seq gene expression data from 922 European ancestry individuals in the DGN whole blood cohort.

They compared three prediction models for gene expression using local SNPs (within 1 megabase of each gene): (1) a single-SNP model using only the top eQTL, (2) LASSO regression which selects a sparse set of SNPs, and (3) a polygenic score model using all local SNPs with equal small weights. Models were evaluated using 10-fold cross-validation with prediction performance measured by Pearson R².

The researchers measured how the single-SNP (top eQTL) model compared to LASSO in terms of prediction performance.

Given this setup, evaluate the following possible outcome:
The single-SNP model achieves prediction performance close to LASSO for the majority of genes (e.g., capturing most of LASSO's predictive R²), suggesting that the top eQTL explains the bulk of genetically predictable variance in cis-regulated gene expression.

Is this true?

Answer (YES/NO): NO